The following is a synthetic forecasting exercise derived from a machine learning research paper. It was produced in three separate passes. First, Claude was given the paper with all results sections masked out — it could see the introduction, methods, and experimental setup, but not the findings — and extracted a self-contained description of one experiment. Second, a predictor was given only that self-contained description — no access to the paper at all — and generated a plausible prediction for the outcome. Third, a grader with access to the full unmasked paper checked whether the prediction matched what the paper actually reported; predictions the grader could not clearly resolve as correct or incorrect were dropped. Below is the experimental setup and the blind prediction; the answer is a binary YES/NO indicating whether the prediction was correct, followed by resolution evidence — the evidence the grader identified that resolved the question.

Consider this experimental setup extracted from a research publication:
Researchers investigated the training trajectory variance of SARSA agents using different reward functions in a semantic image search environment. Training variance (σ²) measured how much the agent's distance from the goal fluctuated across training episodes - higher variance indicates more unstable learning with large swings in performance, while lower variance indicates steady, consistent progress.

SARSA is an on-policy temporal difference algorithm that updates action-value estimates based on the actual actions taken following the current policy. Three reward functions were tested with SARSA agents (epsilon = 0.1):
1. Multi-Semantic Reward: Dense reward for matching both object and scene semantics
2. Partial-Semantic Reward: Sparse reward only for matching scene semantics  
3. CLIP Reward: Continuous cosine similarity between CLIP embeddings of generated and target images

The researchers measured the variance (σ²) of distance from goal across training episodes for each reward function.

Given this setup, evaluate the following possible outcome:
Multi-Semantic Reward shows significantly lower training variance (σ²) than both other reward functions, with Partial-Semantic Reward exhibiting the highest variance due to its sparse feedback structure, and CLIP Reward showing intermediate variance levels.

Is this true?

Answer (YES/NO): YES